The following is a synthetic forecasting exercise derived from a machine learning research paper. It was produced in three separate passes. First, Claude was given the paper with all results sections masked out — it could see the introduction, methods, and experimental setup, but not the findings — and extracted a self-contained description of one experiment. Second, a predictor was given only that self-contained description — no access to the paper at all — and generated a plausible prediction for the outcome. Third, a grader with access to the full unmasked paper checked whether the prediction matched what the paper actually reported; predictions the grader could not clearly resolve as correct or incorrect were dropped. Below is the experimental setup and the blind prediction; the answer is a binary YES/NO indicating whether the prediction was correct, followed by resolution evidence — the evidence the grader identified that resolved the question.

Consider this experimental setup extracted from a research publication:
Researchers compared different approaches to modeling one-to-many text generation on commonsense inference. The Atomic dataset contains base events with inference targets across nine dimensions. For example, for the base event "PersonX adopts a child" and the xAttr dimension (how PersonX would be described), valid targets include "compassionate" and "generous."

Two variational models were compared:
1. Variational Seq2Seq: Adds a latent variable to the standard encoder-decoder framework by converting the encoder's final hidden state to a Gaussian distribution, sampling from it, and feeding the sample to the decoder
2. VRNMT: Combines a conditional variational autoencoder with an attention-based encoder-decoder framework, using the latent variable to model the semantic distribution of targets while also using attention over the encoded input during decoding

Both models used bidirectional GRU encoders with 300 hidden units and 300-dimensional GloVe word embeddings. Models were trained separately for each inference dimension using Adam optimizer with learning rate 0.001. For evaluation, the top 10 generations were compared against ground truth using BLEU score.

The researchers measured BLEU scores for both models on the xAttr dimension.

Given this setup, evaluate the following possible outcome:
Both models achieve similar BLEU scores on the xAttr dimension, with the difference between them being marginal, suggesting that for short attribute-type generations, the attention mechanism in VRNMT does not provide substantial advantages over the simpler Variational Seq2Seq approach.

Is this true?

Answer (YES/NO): NO